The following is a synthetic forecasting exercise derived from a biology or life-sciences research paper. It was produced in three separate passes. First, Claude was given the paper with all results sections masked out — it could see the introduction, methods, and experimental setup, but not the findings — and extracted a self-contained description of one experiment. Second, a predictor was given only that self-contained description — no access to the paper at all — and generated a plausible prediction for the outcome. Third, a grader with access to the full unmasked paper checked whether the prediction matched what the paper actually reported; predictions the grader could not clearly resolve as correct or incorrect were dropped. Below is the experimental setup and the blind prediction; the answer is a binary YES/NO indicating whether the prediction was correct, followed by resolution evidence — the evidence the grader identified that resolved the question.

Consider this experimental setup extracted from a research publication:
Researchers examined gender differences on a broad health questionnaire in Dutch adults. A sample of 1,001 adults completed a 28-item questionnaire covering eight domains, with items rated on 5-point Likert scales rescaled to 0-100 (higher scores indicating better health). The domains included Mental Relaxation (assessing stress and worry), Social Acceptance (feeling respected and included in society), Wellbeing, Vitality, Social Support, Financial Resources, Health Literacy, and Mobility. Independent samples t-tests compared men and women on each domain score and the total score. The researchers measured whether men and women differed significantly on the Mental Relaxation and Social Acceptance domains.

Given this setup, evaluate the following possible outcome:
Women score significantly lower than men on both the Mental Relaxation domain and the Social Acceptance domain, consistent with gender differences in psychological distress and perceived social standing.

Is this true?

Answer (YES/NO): YES